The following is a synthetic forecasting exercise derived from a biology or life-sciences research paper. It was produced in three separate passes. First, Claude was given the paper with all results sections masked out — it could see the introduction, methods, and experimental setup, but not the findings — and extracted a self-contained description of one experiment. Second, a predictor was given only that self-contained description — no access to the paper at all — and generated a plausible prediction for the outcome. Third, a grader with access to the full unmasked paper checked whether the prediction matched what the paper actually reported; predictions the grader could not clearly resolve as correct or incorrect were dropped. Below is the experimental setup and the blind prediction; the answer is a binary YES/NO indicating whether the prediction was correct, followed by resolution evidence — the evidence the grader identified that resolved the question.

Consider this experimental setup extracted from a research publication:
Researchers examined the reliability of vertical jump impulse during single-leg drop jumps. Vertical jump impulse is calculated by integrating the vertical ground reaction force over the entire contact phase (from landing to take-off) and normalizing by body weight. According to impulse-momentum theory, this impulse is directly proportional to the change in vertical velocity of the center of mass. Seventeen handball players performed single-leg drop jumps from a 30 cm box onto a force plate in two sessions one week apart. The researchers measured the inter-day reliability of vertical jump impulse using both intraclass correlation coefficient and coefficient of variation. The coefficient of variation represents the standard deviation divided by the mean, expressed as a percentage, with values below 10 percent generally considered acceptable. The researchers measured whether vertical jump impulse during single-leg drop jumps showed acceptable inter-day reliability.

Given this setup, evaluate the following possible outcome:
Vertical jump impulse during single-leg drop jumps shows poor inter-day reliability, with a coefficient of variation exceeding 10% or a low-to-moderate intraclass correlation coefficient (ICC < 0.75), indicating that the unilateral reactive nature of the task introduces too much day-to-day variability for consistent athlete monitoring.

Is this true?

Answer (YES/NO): NO